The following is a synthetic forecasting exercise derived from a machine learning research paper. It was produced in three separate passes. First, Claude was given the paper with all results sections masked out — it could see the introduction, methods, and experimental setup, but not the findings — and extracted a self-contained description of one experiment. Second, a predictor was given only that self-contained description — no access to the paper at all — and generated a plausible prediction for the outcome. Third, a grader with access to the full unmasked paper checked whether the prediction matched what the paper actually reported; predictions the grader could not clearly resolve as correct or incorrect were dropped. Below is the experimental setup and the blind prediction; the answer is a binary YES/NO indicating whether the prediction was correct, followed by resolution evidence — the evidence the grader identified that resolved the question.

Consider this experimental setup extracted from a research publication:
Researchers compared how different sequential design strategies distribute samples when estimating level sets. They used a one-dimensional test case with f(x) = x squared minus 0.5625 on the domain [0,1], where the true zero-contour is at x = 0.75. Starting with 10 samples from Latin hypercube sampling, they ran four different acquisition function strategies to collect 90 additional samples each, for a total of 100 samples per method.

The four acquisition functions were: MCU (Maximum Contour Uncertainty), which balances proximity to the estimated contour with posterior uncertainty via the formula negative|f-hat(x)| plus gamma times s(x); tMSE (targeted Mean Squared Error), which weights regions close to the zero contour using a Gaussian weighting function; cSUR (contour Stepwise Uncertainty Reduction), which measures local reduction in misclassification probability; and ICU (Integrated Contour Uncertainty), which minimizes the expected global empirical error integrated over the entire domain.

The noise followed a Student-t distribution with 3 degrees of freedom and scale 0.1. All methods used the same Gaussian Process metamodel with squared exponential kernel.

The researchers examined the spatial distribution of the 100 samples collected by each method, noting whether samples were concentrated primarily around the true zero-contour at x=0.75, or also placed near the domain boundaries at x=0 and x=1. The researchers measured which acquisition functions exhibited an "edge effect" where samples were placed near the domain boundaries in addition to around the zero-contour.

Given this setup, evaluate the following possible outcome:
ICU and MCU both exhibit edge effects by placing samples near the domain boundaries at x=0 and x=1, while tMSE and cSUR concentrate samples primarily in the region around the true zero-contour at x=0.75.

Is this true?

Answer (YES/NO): NO